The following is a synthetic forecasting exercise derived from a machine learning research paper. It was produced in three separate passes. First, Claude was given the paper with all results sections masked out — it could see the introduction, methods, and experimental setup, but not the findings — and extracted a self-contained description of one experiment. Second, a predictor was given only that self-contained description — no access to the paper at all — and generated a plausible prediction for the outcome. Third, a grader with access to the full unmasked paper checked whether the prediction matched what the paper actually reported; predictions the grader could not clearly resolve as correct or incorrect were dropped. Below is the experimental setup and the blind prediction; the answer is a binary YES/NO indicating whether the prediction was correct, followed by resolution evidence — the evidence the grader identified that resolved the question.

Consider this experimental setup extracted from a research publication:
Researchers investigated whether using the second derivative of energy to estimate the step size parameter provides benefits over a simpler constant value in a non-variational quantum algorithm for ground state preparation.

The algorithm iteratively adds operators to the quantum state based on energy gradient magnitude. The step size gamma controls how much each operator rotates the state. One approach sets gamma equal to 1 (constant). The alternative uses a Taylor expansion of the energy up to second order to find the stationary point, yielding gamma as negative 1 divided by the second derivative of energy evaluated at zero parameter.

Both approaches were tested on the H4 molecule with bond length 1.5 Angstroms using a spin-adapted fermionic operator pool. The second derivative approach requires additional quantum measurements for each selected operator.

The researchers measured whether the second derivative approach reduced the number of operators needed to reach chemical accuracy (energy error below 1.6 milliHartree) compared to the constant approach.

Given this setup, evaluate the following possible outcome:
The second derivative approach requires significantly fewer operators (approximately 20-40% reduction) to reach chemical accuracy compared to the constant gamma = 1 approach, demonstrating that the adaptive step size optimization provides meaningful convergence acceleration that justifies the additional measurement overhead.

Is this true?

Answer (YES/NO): NO